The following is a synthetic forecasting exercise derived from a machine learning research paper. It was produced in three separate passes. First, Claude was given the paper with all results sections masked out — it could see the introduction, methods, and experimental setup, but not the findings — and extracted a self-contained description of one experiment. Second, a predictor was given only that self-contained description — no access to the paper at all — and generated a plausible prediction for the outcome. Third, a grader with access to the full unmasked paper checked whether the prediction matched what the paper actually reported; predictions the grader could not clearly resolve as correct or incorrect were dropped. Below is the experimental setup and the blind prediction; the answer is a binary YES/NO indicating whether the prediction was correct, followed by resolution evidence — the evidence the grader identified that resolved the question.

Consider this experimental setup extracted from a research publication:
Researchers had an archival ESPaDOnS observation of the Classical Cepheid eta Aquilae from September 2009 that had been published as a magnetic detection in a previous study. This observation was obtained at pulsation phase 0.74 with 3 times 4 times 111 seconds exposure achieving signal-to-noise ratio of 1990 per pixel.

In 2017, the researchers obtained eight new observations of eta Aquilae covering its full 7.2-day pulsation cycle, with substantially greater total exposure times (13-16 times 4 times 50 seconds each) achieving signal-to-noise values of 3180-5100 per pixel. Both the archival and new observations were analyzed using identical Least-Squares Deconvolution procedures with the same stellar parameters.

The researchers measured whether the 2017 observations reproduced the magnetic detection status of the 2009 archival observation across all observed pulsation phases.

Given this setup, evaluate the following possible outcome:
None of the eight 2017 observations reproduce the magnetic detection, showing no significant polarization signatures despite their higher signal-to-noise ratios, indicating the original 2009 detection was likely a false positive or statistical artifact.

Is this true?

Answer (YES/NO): NO